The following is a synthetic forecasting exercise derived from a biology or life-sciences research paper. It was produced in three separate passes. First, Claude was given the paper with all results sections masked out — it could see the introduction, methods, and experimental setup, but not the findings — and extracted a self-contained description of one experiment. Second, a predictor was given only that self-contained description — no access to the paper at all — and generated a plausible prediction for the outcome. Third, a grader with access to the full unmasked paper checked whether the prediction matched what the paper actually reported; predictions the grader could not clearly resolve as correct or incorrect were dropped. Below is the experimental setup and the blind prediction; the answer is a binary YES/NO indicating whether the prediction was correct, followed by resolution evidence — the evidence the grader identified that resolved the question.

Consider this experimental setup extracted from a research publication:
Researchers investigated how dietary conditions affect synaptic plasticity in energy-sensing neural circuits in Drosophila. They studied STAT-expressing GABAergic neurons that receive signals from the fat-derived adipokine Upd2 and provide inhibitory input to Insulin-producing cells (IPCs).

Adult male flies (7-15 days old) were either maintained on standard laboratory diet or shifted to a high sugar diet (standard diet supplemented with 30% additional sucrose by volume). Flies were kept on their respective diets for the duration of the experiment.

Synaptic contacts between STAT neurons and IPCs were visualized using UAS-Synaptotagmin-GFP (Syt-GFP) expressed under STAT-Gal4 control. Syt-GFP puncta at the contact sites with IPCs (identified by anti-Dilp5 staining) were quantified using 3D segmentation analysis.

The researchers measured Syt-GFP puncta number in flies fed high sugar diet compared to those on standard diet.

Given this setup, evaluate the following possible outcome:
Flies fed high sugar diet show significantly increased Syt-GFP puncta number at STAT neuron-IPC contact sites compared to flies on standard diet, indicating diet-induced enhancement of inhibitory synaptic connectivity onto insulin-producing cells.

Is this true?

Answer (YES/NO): NO